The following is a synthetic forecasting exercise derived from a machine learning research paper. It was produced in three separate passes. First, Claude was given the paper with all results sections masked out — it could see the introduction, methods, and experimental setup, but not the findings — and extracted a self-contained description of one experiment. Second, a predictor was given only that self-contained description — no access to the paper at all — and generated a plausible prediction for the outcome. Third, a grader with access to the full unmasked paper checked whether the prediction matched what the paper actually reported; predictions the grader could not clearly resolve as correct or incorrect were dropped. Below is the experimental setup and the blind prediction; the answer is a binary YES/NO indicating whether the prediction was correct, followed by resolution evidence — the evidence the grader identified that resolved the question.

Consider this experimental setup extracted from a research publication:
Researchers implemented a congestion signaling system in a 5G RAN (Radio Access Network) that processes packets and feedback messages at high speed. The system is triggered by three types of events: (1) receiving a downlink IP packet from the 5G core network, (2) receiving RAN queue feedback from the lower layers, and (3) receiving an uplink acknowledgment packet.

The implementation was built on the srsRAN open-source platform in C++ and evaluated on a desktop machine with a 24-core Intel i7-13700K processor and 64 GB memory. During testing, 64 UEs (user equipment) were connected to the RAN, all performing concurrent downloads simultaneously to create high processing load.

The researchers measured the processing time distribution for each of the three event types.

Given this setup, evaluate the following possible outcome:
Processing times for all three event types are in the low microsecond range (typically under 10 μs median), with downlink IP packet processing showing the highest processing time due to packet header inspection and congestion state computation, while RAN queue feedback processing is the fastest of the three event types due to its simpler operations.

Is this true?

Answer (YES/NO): NO